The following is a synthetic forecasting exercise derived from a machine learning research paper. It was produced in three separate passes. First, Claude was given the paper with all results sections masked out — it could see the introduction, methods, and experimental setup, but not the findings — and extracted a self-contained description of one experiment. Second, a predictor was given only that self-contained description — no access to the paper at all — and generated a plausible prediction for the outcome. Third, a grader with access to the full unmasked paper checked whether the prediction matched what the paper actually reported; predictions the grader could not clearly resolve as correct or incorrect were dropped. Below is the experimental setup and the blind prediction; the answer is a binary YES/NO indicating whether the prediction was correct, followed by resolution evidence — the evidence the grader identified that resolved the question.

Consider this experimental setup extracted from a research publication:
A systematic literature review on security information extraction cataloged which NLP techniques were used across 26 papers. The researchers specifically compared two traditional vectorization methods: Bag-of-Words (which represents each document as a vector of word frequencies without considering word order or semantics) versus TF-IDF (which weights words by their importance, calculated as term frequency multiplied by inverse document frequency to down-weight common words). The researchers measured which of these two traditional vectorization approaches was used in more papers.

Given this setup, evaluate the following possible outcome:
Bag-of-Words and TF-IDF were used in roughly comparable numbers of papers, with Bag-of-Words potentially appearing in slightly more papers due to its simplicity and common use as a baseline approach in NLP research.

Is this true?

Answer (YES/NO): NO